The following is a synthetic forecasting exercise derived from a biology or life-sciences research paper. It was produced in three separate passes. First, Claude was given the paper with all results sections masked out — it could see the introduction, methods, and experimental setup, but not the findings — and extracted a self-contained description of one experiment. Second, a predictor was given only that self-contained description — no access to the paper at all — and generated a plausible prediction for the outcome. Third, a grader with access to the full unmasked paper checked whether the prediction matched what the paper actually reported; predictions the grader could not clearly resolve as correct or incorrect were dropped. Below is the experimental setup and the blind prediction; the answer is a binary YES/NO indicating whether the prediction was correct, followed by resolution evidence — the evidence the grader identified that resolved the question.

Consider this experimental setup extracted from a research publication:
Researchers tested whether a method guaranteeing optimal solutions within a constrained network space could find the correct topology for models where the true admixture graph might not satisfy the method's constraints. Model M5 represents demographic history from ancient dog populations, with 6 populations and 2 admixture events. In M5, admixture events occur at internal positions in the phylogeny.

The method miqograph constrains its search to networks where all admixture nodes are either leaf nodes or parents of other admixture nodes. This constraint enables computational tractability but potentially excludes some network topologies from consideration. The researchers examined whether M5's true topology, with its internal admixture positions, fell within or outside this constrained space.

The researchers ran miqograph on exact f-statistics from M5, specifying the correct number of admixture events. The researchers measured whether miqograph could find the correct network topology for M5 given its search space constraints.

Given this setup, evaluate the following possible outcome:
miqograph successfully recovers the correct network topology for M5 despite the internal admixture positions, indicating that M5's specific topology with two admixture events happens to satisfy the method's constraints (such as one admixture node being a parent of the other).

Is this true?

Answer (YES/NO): YES